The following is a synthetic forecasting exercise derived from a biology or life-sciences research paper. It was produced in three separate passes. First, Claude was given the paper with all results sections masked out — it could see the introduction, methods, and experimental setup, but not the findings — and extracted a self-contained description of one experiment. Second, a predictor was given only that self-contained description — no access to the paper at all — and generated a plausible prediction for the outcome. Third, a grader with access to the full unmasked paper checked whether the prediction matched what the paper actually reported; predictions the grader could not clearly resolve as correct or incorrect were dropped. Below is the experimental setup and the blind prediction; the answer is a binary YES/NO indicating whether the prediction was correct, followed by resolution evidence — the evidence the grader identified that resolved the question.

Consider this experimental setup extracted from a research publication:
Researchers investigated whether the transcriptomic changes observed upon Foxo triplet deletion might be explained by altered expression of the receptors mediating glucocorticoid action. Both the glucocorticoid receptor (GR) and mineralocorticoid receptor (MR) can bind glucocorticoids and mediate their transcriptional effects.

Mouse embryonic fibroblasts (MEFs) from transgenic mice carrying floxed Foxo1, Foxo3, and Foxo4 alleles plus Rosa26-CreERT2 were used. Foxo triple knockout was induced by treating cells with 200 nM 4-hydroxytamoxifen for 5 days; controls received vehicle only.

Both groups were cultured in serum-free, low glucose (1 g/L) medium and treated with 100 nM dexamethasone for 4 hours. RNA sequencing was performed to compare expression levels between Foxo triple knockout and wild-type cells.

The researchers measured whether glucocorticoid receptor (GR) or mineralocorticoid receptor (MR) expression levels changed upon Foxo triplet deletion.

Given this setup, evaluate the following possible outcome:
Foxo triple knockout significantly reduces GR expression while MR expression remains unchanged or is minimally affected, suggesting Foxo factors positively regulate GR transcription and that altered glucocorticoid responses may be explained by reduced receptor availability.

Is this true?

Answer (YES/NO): NO